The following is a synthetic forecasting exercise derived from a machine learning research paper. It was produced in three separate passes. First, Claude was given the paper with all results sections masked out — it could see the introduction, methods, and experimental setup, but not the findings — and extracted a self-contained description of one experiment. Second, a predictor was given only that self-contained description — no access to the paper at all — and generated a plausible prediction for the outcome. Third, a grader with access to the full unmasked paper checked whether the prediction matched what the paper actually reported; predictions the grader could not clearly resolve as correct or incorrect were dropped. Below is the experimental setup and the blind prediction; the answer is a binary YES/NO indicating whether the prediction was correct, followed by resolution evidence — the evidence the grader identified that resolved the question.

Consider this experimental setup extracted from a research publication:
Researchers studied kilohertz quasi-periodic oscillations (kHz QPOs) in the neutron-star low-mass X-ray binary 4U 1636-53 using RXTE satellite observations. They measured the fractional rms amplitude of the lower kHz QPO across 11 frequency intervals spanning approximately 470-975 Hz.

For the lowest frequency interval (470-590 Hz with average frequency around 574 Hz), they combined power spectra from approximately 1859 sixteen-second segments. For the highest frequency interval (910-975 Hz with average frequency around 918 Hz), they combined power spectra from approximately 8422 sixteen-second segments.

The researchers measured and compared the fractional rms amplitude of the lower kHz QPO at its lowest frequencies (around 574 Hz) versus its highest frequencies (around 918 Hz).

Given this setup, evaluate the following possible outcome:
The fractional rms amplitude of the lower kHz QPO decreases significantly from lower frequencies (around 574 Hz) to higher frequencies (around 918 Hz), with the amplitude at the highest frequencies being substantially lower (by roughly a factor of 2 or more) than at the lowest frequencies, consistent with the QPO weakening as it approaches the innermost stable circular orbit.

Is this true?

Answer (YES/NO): NO